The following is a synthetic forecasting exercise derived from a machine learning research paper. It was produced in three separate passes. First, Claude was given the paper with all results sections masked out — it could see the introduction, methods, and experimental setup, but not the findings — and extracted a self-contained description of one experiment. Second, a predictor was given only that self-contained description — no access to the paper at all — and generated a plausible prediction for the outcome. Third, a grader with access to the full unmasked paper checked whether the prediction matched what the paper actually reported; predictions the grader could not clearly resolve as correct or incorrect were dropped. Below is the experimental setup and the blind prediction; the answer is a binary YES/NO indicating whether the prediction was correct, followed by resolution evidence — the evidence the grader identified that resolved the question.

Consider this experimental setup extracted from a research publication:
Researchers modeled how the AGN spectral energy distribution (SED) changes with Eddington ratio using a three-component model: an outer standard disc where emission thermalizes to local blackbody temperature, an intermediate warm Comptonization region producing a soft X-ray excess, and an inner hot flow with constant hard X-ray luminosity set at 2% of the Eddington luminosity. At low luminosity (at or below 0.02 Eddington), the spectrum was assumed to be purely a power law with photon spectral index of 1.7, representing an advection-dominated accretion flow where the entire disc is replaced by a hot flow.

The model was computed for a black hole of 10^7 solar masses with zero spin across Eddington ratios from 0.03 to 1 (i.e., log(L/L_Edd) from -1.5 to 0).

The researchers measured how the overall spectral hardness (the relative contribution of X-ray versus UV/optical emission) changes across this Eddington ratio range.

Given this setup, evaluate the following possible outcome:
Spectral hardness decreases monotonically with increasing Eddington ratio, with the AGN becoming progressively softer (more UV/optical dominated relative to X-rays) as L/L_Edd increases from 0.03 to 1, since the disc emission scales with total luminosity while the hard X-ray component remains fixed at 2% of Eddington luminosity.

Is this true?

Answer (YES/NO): YES